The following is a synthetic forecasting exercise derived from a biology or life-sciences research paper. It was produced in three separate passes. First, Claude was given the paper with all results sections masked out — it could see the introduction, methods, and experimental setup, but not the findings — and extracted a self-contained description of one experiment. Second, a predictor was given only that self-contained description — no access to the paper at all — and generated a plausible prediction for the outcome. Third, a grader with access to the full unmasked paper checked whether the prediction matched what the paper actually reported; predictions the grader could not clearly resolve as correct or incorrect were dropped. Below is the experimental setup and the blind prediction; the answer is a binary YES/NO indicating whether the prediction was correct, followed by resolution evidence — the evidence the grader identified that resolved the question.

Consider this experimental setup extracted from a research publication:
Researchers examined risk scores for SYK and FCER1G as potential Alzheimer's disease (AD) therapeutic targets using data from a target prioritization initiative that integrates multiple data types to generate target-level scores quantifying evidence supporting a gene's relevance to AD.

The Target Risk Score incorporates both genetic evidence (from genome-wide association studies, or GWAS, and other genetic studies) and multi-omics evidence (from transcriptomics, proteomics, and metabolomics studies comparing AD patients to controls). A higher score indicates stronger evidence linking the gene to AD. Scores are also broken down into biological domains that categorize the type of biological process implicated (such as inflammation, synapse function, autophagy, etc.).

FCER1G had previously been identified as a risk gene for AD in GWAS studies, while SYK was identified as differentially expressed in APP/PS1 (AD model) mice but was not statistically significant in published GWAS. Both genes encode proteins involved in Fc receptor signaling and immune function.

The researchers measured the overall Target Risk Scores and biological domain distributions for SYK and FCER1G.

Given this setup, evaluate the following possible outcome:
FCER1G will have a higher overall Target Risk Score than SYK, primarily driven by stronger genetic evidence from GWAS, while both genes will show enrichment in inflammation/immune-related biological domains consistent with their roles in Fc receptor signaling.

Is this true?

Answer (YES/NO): NO